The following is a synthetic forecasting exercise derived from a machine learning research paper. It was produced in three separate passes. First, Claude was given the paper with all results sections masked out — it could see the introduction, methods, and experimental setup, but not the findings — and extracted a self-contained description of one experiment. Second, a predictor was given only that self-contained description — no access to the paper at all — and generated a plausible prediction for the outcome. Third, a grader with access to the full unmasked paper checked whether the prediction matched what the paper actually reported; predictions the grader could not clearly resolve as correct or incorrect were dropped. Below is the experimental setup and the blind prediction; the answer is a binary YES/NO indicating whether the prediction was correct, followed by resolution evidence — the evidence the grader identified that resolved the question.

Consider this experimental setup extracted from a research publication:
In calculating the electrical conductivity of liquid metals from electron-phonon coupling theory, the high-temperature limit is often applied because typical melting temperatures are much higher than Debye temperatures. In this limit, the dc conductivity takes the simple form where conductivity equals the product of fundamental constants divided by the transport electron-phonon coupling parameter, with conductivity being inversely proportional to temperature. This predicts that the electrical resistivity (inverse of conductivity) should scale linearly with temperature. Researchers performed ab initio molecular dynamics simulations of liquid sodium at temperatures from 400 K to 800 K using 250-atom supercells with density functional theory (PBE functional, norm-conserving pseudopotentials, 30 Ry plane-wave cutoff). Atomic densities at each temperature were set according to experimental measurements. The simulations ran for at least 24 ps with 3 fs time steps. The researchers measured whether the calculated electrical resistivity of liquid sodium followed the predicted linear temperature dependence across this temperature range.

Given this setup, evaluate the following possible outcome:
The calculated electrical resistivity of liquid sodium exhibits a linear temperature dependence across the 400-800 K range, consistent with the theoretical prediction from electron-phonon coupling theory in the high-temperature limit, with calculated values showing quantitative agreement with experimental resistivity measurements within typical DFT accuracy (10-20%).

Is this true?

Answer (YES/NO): NO